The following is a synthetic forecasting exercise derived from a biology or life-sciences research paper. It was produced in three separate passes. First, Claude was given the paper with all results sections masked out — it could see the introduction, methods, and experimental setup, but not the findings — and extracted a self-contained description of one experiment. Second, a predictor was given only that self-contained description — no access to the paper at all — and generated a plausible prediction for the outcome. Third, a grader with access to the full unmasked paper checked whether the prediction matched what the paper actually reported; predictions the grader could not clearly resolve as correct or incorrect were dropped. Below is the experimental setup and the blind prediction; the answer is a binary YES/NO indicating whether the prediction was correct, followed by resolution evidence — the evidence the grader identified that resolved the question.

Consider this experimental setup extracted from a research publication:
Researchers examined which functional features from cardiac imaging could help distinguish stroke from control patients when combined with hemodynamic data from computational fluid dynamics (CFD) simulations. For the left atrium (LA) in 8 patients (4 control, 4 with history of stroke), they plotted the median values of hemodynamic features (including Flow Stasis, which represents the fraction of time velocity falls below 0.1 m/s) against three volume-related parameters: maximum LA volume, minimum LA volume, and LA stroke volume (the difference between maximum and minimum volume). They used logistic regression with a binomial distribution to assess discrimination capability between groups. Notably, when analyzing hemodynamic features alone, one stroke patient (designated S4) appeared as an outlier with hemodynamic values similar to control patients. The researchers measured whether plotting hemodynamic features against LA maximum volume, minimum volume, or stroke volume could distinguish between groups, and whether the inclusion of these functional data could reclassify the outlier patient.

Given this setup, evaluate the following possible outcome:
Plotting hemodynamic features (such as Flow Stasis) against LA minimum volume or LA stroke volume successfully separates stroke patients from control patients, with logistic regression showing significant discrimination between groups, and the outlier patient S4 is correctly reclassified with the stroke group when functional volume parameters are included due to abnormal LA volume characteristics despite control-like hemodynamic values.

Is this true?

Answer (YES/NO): NO